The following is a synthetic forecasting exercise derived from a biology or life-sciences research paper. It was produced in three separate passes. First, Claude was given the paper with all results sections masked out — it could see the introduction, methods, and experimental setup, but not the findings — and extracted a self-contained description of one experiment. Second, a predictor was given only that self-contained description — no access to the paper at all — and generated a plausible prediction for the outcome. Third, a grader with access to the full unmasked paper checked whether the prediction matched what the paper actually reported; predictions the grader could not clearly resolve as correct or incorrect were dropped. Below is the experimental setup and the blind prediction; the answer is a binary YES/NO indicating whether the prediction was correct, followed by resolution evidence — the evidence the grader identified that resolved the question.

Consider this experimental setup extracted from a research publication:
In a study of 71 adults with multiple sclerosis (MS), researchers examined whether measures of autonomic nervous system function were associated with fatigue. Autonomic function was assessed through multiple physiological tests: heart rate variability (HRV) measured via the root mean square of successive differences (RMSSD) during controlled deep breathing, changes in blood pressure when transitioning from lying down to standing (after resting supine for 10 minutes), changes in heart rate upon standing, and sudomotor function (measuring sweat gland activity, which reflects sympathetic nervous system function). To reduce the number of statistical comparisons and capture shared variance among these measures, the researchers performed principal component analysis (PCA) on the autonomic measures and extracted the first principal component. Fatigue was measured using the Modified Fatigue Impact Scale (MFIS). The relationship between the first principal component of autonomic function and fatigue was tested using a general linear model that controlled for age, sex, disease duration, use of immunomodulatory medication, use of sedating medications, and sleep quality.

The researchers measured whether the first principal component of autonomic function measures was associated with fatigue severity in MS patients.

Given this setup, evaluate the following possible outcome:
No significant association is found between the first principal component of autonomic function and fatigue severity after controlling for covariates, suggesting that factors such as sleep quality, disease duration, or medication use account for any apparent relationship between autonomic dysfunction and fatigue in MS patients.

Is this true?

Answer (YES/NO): NO